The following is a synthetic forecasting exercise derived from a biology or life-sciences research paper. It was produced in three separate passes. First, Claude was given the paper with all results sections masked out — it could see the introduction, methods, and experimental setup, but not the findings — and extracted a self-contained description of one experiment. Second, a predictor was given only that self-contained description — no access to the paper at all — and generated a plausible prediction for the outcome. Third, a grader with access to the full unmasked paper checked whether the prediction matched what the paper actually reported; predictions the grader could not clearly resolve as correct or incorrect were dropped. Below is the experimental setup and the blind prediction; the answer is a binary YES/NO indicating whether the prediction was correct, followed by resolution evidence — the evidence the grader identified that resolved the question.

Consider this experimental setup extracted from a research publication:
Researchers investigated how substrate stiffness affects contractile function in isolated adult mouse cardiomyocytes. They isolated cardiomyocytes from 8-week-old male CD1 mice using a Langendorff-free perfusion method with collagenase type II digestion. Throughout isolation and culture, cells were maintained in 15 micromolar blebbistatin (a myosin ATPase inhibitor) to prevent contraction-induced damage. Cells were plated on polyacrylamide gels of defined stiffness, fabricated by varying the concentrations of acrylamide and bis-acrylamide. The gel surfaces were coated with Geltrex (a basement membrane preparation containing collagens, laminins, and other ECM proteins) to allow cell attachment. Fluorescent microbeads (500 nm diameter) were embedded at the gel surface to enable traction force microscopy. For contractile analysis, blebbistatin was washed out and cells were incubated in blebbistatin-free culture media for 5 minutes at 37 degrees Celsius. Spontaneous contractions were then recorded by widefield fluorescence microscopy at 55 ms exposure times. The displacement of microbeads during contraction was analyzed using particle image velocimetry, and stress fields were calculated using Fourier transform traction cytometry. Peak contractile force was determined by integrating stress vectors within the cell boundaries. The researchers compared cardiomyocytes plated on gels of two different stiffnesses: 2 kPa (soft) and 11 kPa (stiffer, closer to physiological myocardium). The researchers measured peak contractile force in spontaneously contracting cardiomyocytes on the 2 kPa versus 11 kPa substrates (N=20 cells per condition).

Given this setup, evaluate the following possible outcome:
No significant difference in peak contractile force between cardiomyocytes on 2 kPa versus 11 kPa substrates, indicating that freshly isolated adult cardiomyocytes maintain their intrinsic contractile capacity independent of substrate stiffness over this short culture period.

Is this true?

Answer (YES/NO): NO